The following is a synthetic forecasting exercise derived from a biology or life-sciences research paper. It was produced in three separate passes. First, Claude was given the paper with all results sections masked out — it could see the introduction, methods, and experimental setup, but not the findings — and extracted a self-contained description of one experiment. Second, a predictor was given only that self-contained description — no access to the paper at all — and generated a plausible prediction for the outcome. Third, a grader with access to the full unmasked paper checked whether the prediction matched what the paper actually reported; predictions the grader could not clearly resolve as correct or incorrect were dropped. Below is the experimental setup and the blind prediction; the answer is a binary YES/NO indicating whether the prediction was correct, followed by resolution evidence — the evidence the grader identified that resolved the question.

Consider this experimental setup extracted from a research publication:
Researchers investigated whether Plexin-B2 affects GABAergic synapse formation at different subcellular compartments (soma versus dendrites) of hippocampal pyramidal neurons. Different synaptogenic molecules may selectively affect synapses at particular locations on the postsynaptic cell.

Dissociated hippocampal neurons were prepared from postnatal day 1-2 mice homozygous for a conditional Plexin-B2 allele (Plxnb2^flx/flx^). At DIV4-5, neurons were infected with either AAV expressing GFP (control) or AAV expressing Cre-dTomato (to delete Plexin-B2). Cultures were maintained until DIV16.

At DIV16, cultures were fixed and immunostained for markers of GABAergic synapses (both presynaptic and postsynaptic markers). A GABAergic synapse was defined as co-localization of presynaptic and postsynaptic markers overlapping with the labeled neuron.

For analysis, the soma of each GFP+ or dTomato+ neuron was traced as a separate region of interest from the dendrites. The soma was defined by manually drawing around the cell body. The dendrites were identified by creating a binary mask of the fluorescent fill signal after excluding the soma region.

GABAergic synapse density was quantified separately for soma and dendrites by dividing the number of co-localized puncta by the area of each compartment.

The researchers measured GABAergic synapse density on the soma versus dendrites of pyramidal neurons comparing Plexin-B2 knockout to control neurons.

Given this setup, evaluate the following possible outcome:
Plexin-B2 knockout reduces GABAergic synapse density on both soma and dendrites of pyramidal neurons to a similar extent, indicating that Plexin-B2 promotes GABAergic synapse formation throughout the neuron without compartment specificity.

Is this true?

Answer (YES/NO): NO